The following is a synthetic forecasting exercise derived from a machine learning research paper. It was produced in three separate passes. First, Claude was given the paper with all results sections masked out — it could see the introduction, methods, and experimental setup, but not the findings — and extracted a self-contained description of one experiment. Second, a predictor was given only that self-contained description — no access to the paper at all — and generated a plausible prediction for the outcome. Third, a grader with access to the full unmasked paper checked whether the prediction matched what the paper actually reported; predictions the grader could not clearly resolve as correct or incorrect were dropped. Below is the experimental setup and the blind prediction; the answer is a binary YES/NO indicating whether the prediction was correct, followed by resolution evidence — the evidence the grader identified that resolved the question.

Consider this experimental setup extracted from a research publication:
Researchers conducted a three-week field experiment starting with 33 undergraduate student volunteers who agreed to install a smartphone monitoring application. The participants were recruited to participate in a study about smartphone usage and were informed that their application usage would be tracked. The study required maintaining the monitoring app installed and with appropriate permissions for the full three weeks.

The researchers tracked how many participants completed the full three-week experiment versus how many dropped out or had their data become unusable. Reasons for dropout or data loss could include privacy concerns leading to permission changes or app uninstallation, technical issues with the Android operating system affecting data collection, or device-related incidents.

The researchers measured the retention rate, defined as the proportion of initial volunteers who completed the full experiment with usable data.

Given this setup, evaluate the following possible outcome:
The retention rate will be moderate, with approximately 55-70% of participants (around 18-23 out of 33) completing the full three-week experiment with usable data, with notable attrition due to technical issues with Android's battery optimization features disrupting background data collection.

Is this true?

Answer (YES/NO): NO